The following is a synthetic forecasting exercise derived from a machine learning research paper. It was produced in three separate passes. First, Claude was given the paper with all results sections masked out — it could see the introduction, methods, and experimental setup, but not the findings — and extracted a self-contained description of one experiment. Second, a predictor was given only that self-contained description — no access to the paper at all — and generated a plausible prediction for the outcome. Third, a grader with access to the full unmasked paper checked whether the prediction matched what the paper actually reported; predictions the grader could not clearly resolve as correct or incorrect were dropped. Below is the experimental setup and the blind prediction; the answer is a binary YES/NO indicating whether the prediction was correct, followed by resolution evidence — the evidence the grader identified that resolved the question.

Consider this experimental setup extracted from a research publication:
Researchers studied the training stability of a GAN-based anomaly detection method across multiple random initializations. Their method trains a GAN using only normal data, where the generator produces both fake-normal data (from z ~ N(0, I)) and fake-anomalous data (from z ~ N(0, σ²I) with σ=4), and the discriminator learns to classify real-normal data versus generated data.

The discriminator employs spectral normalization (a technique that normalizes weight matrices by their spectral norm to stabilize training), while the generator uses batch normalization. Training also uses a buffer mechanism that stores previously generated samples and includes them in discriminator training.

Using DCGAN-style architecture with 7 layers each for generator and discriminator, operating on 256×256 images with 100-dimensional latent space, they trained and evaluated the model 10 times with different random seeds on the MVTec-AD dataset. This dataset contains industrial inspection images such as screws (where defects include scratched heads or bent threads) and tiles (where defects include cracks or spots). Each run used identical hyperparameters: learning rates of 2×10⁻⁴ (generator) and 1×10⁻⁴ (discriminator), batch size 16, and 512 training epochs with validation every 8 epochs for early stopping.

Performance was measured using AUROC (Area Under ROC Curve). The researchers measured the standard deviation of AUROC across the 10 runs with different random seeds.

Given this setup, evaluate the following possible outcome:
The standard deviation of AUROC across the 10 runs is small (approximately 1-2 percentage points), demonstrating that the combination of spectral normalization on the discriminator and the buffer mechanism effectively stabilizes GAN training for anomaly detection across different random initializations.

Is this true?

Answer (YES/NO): NO